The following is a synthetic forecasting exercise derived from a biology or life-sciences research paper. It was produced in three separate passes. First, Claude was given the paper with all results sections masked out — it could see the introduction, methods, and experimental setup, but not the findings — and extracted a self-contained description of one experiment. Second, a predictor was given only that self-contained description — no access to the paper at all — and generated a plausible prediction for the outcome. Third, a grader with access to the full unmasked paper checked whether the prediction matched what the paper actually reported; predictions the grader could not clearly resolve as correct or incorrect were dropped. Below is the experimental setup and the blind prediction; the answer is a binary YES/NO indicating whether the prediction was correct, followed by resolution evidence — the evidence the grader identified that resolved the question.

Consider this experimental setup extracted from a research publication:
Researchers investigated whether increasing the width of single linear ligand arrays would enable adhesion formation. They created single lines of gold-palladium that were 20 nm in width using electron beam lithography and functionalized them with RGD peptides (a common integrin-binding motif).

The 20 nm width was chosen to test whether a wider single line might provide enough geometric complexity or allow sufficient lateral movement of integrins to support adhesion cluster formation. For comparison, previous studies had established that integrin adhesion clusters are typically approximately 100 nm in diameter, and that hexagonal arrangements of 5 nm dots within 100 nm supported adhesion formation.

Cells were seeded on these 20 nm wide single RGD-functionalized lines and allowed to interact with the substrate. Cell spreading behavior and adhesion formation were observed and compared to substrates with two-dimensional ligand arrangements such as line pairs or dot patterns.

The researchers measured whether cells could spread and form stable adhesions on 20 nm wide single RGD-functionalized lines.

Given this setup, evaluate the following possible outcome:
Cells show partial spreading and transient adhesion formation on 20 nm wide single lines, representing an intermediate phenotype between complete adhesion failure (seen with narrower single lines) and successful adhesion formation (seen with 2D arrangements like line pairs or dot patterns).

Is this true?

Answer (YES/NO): NO